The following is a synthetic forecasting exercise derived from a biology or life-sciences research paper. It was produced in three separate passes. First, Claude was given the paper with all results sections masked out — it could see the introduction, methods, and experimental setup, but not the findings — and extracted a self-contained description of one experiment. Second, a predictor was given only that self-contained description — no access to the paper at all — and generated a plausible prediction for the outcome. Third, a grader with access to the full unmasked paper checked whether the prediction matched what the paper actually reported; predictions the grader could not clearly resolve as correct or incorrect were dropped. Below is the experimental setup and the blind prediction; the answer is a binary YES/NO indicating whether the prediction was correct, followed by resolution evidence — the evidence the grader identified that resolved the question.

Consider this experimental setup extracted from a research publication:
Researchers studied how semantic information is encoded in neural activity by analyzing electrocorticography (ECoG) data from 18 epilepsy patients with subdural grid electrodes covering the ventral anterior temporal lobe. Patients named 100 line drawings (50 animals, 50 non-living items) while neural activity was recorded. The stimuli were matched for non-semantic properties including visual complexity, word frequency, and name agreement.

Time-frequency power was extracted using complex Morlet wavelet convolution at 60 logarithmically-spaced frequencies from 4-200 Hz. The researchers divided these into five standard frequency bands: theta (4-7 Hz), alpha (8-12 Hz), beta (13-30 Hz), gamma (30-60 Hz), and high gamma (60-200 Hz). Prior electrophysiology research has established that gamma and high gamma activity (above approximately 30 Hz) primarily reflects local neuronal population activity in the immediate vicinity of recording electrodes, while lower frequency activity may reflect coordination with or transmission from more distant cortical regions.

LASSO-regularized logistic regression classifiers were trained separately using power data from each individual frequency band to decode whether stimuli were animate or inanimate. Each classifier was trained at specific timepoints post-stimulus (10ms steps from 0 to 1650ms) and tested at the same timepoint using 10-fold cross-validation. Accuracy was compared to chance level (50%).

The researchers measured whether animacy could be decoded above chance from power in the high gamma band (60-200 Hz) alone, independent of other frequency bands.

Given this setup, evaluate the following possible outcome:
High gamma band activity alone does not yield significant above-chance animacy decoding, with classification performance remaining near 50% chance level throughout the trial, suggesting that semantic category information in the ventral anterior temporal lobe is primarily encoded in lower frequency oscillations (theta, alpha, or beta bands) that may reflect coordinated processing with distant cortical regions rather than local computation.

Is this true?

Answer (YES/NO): NO